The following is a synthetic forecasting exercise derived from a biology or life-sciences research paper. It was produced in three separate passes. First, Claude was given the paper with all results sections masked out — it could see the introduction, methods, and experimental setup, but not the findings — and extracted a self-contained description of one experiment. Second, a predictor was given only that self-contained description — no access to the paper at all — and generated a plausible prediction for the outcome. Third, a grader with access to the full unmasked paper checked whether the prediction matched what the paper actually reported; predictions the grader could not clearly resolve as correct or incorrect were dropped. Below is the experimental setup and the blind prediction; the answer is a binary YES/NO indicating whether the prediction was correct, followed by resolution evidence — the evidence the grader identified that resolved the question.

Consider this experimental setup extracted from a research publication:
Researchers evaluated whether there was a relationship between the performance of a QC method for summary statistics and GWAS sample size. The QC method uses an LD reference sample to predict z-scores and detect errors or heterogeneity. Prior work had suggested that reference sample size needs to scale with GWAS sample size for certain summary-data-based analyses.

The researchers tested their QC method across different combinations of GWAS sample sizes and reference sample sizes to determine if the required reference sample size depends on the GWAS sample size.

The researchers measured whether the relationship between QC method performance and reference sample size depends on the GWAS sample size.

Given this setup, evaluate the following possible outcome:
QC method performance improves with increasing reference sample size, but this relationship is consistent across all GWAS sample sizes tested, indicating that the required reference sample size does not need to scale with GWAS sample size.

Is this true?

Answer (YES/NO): YES